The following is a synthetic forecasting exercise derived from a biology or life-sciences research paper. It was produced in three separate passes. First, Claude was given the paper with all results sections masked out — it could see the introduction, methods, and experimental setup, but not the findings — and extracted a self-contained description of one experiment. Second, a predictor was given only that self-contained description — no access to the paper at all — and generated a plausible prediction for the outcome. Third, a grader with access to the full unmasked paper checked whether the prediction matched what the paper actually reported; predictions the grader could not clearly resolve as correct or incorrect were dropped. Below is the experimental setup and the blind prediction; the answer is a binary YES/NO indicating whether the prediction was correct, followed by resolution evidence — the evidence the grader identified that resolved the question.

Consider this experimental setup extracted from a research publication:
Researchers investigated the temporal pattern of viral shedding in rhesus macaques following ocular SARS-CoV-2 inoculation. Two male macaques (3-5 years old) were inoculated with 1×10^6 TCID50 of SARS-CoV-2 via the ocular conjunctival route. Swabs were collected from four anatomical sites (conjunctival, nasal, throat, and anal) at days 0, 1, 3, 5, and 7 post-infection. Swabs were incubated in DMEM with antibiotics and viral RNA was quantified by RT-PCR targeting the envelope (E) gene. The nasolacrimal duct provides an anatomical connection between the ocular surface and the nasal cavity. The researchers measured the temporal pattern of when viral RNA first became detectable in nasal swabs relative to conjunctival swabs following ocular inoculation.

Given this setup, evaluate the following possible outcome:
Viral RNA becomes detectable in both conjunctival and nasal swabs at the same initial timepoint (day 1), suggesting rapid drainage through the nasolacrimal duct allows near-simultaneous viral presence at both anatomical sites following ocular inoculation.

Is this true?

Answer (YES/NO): YES